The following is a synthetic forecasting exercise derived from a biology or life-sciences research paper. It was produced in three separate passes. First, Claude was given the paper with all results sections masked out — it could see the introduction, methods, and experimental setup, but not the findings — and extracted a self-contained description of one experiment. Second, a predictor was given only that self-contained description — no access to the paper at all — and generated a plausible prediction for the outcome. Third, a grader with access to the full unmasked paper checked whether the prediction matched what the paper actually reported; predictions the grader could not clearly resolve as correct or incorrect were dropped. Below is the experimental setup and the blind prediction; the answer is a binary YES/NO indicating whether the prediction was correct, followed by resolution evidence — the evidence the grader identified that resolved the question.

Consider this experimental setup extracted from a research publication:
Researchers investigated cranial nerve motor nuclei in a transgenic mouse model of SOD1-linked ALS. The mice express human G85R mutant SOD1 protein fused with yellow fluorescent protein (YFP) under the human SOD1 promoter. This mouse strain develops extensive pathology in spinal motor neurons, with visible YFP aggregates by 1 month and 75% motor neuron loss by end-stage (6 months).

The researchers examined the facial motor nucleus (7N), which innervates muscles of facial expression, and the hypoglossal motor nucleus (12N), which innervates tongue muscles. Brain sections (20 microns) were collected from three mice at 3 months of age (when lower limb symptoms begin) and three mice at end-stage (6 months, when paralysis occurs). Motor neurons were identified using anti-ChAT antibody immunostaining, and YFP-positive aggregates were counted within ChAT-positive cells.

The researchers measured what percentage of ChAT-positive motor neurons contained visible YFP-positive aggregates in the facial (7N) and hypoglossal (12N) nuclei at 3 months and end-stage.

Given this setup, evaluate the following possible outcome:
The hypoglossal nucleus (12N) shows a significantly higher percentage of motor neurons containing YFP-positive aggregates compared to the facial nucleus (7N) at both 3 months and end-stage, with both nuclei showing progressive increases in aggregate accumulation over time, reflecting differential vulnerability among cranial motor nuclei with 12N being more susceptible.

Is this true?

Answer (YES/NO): NO